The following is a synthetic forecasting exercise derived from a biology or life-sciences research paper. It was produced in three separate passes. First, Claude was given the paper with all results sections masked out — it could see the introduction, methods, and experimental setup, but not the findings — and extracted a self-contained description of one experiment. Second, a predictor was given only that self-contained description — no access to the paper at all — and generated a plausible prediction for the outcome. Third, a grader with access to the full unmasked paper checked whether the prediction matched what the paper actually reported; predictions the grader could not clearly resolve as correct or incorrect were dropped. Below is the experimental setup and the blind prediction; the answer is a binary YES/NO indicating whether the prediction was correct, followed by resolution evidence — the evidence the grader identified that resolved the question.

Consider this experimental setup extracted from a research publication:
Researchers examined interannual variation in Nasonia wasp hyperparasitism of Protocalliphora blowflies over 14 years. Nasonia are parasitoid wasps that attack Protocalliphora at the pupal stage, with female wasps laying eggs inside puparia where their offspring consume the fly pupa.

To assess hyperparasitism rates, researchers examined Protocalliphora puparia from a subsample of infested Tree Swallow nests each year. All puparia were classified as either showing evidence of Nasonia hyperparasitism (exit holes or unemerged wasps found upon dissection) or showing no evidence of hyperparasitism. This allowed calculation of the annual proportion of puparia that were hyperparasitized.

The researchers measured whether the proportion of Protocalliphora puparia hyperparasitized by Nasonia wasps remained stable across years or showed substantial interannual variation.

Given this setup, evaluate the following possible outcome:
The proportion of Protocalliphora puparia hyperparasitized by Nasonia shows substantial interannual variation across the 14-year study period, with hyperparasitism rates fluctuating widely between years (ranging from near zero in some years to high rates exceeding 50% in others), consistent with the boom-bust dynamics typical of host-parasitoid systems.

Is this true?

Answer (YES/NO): NO